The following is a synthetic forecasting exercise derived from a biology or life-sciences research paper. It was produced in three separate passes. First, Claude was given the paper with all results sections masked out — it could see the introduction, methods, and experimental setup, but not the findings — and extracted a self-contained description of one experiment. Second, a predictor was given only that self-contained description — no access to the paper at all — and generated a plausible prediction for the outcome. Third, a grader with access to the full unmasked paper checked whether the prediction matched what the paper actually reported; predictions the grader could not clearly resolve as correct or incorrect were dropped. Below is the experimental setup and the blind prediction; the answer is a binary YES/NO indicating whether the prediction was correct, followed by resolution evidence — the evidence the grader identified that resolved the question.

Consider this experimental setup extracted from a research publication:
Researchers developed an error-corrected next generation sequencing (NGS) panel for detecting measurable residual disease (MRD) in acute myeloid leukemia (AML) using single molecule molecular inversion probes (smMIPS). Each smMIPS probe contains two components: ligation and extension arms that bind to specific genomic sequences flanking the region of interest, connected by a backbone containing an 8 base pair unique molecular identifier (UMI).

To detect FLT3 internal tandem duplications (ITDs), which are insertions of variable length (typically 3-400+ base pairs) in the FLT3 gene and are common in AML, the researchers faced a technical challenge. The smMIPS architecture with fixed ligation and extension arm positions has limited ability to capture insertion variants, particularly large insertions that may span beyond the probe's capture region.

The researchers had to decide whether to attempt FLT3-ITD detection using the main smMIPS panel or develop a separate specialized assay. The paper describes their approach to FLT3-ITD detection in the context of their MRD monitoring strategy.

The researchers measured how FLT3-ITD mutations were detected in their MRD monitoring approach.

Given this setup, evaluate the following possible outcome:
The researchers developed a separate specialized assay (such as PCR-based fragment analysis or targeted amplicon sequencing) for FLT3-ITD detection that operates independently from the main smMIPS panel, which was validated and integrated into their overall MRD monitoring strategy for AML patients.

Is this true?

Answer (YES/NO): YES